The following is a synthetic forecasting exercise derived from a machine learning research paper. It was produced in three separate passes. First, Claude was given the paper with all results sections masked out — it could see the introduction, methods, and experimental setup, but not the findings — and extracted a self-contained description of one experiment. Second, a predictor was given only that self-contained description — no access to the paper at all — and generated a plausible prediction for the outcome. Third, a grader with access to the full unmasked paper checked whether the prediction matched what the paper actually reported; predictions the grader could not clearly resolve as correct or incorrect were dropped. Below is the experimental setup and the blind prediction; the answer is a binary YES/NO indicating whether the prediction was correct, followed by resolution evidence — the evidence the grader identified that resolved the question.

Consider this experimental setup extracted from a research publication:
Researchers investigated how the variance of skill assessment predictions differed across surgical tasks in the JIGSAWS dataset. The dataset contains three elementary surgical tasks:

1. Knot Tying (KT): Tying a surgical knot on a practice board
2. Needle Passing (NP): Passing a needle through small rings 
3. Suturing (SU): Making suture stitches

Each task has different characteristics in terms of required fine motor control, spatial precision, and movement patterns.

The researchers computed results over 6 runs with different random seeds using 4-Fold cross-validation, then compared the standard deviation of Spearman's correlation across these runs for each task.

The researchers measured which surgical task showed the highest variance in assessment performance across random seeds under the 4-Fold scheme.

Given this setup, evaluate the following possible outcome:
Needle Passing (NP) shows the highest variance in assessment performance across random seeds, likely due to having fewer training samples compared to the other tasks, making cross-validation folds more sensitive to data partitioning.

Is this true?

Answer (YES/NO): YES